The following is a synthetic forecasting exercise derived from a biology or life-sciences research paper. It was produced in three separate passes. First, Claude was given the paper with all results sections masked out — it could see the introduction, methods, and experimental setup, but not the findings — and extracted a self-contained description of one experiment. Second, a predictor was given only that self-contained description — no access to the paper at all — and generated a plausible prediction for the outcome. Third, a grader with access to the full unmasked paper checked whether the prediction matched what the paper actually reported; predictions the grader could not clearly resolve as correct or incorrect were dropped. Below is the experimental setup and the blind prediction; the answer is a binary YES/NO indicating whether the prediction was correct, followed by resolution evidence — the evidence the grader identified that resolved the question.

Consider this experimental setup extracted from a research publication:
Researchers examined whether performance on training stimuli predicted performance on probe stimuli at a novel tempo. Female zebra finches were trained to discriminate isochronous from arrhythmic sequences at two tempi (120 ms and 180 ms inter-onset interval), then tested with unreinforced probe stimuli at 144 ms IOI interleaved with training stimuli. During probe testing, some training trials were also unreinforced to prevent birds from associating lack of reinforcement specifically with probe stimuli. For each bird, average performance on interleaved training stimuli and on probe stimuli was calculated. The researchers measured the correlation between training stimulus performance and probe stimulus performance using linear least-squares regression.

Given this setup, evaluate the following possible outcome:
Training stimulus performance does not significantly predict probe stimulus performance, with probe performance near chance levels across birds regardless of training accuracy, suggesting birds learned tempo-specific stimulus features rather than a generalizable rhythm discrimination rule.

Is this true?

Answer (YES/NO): NO